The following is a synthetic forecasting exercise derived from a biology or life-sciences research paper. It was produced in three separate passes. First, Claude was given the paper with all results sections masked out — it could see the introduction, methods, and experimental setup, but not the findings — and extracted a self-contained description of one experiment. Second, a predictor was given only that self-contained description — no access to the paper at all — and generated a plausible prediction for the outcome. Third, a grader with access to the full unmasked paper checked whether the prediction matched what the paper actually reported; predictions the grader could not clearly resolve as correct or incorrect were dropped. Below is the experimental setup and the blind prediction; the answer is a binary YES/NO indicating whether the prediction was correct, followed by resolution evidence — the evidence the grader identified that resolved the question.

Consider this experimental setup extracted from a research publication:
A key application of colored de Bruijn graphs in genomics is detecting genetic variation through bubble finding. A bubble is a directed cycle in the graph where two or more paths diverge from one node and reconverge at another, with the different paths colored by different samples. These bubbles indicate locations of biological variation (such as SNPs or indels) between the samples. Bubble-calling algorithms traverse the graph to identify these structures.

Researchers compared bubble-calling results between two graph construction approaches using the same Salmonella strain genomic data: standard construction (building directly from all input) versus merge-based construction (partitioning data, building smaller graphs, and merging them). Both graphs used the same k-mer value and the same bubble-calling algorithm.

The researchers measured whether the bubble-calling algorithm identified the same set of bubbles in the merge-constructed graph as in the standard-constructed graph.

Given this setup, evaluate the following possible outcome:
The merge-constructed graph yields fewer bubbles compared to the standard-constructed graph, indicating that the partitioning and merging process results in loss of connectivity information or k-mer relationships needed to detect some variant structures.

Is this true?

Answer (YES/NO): NO